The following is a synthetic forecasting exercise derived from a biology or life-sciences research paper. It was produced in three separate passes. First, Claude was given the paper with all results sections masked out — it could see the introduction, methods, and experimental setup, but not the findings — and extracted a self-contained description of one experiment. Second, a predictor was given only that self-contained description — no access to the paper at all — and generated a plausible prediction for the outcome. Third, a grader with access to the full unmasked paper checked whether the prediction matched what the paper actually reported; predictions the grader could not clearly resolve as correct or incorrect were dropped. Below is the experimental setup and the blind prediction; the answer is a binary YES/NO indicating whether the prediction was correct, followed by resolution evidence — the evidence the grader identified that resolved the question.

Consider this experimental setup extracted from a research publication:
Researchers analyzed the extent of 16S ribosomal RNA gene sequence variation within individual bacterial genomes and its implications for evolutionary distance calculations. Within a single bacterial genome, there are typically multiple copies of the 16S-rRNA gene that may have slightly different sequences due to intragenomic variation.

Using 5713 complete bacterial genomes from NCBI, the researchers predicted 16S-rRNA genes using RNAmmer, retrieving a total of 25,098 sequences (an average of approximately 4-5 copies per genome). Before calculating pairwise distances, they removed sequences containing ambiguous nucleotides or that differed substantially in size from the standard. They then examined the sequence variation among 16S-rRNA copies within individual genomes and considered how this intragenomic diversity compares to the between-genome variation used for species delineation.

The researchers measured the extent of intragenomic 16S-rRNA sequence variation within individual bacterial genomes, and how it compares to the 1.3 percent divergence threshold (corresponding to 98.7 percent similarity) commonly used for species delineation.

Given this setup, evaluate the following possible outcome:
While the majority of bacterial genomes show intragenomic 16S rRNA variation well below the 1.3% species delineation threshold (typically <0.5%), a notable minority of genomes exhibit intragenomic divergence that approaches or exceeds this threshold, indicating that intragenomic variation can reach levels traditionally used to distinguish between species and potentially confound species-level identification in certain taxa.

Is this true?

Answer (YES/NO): NO